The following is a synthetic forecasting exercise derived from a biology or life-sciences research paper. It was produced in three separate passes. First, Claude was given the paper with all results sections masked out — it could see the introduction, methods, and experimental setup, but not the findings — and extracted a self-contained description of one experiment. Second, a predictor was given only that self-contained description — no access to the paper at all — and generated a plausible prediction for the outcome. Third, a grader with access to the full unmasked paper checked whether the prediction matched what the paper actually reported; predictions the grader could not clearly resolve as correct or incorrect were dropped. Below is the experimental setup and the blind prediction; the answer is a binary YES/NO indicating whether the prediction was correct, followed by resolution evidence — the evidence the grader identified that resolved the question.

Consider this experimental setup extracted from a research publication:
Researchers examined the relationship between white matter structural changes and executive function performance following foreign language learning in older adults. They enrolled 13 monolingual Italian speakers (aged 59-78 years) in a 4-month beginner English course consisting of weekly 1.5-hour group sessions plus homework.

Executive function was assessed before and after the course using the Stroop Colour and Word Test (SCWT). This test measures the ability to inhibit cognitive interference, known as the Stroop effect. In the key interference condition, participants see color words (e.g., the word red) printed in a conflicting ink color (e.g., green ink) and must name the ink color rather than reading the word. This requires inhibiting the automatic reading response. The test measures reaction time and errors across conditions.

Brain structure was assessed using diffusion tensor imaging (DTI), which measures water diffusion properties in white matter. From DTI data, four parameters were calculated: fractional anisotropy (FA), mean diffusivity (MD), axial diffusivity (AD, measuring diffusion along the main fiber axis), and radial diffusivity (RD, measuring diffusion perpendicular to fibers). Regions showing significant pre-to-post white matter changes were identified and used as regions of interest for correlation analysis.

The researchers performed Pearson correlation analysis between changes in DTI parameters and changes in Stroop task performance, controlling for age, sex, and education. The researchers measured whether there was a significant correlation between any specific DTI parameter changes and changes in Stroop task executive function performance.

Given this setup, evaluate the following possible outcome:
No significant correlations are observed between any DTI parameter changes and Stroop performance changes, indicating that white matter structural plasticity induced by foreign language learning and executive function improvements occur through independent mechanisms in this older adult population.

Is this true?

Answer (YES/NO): NO